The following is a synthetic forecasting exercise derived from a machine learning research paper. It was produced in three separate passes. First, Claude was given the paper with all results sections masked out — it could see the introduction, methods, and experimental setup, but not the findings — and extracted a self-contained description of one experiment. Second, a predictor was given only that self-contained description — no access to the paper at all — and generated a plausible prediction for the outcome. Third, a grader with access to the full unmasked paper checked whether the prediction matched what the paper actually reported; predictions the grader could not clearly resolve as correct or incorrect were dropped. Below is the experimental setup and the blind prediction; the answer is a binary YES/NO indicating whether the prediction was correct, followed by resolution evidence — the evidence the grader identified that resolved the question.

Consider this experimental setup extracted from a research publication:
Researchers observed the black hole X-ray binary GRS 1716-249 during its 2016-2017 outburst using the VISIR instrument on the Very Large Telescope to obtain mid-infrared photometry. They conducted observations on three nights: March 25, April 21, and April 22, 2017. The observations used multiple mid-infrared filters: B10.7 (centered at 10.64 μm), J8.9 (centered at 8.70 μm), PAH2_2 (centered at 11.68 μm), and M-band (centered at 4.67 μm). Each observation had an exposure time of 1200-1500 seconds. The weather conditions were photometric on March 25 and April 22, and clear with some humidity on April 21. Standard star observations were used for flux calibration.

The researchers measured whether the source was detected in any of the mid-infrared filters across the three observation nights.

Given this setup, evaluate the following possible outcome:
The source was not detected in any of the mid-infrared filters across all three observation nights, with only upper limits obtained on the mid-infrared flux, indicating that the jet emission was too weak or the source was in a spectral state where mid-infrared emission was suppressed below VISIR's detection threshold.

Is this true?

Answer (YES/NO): NO